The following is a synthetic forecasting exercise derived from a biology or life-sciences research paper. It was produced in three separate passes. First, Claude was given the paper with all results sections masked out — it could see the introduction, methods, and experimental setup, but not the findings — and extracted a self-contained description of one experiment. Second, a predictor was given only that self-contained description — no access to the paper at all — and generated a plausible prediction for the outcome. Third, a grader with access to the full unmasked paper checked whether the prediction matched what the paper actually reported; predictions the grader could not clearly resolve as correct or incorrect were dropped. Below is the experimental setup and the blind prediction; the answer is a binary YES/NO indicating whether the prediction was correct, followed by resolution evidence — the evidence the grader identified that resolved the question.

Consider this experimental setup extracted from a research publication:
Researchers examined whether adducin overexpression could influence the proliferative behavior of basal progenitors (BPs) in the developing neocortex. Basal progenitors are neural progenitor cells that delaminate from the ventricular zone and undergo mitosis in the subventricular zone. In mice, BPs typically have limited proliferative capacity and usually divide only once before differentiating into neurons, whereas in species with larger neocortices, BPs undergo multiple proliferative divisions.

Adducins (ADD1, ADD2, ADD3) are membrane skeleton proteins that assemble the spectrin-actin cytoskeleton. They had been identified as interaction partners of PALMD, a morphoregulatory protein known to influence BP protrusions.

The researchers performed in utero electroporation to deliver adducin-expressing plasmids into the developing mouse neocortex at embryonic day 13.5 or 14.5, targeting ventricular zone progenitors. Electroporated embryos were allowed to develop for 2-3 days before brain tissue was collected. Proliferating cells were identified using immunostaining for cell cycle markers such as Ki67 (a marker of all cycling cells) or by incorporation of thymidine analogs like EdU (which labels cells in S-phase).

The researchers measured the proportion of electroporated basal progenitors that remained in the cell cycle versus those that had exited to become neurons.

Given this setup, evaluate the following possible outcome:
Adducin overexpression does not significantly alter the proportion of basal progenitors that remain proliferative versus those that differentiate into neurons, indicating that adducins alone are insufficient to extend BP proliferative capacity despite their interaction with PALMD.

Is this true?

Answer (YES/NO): NO